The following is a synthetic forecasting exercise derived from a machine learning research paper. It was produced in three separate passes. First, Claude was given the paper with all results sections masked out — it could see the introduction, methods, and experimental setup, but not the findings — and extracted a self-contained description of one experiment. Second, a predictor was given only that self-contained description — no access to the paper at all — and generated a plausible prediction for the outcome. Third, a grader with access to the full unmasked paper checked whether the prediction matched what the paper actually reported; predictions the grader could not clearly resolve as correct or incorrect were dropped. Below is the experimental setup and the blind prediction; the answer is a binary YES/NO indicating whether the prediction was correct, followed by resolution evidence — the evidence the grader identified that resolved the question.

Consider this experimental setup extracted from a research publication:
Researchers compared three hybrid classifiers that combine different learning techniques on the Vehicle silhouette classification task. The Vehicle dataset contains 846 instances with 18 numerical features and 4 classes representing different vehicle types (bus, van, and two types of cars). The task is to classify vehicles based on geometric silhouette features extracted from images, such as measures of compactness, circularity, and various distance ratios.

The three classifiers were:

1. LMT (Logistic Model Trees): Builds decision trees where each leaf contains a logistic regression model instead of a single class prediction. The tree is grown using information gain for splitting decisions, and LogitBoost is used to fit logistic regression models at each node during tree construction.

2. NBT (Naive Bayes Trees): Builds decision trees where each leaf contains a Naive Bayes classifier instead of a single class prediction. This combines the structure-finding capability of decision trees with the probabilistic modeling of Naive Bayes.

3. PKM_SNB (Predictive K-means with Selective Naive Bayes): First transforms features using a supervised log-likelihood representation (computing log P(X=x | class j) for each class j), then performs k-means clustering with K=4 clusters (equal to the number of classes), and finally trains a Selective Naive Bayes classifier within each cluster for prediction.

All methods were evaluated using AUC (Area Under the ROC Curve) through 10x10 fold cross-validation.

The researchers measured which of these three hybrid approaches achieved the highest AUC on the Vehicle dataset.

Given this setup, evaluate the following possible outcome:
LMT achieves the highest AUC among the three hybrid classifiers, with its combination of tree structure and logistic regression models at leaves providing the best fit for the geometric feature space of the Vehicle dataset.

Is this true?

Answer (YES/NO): YES